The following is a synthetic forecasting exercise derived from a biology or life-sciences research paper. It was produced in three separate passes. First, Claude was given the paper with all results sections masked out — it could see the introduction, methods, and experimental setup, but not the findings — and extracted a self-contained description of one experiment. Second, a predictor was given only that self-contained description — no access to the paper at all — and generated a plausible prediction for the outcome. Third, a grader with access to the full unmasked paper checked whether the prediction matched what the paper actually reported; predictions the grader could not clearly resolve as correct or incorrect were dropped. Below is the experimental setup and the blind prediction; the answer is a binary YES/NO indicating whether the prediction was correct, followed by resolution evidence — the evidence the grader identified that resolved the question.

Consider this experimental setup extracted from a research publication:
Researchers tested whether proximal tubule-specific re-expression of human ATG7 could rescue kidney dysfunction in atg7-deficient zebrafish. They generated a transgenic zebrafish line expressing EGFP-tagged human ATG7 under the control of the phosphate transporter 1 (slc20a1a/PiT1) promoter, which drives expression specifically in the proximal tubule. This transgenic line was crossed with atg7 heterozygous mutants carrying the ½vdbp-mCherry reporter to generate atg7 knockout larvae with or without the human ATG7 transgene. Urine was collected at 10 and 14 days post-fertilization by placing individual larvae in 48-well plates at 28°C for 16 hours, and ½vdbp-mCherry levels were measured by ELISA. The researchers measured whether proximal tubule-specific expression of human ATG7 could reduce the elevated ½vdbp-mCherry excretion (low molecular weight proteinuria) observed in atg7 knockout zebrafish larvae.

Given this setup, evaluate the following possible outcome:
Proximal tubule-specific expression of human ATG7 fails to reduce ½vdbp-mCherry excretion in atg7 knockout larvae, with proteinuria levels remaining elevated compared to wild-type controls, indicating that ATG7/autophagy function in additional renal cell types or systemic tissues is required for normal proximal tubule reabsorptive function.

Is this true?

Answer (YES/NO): NO